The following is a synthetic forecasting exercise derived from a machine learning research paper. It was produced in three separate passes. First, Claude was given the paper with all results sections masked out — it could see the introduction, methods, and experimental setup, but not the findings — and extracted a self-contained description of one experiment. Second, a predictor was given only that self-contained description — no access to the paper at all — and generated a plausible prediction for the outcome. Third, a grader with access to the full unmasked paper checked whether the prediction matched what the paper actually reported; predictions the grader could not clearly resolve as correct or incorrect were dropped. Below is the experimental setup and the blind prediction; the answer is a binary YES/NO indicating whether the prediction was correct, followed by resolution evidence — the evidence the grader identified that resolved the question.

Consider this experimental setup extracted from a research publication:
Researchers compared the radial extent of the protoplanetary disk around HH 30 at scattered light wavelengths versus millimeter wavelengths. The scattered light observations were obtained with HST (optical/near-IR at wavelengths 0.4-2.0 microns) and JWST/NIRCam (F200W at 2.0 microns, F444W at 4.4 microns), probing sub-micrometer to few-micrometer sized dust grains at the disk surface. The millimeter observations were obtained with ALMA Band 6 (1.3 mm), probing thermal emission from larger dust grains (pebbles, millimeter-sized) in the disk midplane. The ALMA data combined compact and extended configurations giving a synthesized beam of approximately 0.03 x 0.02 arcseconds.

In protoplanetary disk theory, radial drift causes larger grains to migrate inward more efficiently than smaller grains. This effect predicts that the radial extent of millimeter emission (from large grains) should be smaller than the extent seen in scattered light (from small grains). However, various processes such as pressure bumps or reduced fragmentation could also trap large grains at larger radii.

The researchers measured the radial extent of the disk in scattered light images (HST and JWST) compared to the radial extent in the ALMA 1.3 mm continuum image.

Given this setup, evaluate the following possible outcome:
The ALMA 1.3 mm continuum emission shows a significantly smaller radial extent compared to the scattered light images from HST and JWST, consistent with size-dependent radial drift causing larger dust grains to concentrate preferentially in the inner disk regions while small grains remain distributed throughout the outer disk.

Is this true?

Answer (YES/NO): YES